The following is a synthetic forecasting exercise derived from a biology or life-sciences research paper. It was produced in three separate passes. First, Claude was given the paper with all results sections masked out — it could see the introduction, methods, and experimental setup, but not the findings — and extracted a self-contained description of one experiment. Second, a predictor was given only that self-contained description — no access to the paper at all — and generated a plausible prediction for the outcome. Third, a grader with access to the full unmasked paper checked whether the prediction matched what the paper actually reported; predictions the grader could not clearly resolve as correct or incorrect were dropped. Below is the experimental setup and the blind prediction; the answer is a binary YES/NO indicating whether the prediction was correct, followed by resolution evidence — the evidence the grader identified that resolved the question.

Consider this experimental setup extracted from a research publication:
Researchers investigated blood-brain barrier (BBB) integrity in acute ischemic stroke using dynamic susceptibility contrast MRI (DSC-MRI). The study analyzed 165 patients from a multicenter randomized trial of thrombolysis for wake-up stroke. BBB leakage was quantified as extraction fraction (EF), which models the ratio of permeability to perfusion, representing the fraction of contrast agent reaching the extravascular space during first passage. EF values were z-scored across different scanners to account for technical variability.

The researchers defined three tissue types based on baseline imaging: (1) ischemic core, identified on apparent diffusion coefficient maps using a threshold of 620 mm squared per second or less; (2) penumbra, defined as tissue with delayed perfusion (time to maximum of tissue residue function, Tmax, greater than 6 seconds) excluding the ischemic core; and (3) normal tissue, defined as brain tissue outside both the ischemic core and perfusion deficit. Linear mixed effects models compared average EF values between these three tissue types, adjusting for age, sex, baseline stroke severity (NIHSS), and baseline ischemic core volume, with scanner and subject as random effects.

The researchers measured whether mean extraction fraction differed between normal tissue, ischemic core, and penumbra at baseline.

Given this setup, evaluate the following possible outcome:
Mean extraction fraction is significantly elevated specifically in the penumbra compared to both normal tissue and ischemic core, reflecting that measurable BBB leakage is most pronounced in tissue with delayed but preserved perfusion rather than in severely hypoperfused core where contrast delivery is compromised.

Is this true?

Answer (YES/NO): NO